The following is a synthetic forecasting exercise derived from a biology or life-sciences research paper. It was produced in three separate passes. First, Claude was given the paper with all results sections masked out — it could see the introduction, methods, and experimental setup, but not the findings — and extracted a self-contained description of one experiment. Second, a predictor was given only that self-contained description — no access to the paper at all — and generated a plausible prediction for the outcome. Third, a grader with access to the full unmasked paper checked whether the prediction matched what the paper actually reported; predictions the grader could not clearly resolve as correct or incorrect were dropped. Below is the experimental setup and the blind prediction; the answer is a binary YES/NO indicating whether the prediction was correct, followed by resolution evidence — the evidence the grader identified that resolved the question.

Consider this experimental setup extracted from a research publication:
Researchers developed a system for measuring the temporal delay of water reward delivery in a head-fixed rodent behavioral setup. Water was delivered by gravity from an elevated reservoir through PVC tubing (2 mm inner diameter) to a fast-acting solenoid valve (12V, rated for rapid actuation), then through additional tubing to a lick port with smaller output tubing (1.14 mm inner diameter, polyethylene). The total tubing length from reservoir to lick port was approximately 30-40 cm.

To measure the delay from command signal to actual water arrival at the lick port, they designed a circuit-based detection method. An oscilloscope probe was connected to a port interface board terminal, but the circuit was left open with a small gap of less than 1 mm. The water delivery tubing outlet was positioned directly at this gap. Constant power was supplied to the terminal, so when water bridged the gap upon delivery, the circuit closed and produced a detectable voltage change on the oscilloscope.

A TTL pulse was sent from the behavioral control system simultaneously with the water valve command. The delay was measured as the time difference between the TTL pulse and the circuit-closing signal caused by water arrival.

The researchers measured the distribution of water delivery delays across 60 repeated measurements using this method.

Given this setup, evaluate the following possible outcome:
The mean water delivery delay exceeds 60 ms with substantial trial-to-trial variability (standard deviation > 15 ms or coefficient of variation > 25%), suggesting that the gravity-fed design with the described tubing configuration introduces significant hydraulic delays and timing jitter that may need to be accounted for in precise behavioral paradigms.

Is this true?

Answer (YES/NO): NO